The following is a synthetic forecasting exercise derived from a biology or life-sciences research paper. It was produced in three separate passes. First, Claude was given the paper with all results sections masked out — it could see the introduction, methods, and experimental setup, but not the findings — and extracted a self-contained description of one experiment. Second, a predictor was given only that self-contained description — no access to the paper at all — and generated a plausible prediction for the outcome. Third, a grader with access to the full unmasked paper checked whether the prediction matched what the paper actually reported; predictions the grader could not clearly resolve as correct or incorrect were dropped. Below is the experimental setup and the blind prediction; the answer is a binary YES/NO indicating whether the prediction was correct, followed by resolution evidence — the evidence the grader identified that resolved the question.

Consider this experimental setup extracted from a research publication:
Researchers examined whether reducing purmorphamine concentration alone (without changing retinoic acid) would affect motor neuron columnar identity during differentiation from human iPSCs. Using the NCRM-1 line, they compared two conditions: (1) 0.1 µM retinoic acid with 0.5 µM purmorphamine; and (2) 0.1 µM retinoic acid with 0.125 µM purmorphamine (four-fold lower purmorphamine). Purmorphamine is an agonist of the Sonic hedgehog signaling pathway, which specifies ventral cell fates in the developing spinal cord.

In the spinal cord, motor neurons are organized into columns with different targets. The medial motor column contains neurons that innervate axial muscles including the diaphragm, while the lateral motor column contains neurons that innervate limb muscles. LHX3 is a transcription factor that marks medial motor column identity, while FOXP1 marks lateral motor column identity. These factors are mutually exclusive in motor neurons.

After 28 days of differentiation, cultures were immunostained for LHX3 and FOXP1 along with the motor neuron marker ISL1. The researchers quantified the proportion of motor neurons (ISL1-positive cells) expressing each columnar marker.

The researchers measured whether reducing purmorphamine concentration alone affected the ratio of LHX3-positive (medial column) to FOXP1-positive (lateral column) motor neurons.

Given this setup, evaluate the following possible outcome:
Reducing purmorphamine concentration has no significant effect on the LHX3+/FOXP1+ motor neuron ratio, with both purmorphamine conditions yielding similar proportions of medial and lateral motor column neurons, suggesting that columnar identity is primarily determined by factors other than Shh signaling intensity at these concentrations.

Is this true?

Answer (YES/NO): YES